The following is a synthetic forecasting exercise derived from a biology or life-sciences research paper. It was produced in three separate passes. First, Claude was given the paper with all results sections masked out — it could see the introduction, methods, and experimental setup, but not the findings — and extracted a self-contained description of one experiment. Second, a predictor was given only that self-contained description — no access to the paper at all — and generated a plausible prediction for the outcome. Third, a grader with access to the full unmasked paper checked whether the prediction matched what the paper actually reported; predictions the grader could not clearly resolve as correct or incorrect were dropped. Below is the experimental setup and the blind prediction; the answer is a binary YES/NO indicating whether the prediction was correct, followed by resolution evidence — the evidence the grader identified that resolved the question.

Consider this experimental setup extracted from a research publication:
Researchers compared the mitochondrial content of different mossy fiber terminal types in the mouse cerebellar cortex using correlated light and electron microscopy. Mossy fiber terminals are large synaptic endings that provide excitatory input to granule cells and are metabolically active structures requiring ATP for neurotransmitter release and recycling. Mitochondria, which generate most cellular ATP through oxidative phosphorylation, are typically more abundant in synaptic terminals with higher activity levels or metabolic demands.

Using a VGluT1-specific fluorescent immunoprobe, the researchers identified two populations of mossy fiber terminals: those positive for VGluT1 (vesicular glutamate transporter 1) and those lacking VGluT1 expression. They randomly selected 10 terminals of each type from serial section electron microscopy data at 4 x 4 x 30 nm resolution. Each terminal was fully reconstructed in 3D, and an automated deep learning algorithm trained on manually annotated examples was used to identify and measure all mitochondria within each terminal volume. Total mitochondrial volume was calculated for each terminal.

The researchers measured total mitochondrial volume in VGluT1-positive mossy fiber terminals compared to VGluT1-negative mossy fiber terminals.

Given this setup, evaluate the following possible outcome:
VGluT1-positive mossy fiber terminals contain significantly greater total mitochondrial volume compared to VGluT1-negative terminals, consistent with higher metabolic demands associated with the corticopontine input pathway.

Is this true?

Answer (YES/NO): NO